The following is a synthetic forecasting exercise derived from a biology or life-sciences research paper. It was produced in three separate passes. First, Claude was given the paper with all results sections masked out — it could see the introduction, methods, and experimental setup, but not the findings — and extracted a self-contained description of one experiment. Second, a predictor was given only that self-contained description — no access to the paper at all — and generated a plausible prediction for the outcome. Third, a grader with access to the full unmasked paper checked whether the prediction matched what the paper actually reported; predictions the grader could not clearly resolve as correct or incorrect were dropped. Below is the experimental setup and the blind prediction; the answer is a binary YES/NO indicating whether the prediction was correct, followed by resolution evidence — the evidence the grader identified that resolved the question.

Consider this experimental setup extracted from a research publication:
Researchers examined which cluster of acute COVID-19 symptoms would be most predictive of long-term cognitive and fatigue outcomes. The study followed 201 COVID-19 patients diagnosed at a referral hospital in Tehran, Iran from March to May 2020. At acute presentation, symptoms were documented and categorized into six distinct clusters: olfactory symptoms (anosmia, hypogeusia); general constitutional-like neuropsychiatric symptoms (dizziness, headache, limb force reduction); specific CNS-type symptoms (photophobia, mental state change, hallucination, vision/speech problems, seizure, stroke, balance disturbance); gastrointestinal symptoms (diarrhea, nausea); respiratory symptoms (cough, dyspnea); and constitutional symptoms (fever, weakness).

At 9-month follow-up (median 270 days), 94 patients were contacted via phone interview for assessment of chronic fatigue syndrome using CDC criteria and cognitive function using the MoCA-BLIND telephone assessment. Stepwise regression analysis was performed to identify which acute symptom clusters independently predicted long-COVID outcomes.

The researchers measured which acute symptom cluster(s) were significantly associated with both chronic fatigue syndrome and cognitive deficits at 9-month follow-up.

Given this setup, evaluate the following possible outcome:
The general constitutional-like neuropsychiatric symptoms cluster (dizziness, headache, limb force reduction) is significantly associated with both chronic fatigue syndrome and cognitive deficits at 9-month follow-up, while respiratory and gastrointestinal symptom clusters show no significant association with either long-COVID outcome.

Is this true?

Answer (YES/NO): YES